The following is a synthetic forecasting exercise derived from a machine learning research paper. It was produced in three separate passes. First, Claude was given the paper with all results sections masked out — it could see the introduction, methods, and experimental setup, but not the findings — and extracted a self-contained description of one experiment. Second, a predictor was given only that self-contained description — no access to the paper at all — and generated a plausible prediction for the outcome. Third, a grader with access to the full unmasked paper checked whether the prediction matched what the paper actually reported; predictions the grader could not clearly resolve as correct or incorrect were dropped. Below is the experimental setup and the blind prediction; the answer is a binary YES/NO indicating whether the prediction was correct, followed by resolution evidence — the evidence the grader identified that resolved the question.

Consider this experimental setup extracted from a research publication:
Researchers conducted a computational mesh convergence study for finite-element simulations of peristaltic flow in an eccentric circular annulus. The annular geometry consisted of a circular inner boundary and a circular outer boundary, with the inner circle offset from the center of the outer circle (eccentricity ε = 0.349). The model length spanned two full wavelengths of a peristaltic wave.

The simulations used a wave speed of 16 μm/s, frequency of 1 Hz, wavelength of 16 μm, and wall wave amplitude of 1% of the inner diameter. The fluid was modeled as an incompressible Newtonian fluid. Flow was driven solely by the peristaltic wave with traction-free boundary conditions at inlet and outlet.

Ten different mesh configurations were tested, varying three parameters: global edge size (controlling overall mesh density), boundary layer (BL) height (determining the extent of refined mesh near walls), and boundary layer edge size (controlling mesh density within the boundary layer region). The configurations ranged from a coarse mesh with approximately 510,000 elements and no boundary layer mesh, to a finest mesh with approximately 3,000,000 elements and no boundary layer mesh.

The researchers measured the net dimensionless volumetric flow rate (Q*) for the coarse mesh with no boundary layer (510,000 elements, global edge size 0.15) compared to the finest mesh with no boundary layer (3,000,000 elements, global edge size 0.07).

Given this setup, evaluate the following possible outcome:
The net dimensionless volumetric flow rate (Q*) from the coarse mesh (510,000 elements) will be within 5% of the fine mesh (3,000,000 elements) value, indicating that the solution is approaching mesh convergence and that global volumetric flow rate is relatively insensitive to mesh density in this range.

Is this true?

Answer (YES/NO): NO